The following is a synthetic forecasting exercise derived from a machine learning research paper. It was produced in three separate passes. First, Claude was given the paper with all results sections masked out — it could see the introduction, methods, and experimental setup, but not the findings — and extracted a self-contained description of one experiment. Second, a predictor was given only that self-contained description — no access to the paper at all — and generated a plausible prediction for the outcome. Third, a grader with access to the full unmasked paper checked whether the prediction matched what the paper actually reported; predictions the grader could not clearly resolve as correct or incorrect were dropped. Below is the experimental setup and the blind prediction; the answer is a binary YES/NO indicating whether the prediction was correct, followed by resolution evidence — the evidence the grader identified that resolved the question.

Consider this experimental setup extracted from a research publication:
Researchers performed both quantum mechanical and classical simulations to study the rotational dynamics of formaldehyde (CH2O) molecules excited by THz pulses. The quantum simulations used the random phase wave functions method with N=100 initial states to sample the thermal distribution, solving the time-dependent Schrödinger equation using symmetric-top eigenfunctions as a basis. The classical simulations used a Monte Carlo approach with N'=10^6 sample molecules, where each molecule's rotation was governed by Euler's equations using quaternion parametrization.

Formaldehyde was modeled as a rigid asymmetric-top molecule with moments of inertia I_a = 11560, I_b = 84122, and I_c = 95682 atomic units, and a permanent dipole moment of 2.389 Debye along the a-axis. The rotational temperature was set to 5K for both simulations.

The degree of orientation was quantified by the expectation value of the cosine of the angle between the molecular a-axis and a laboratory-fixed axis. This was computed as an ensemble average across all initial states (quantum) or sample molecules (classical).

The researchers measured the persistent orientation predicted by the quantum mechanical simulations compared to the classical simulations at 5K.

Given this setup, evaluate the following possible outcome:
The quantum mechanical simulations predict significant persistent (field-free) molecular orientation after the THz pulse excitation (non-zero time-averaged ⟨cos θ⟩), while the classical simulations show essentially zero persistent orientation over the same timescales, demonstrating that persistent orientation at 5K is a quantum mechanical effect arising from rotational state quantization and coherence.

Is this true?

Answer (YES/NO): NO